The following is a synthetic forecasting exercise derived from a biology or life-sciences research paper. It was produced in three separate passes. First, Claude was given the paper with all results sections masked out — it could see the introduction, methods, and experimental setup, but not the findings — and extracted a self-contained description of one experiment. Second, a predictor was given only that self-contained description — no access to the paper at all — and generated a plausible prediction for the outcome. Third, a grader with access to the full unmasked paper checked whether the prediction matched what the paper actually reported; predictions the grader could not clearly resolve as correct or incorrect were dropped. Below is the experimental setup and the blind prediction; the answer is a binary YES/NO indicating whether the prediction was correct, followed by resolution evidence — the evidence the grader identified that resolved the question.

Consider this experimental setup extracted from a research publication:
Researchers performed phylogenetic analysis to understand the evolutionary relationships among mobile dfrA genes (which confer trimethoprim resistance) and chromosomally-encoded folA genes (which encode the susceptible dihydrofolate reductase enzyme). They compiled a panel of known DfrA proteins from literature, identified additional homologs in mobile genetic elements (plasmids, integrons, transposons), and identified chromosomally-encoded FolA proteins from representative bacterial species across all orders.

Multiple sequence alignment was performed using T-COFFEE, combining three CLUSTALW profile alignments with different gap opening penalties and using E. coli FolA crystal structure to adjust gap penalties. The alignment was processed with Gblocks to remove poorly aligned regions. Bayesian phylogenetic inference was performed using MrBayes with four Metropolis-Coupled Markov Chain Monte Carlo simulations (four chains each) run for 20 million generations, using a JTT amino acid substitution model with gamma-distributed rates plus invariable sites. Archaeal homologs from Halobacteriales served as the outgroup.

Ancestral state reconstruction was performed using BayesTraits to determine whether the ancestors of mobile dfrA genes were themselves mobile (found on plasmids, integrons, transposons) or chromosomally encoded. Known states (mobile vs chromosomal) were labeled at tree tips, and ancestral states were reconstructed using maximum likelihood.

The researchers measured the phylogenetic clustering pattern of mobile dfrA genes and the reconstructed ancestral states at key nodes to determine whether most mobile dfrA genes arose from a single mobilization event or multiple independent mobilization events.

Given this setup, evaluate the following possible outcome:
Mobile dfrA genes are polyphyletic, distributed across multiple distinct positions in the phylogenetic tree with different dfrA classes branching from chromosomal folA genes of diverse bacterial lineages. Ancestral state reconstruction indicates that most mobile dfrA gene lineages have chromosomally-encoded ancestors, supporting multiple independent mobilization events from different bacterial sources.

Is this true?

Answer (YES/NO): NO